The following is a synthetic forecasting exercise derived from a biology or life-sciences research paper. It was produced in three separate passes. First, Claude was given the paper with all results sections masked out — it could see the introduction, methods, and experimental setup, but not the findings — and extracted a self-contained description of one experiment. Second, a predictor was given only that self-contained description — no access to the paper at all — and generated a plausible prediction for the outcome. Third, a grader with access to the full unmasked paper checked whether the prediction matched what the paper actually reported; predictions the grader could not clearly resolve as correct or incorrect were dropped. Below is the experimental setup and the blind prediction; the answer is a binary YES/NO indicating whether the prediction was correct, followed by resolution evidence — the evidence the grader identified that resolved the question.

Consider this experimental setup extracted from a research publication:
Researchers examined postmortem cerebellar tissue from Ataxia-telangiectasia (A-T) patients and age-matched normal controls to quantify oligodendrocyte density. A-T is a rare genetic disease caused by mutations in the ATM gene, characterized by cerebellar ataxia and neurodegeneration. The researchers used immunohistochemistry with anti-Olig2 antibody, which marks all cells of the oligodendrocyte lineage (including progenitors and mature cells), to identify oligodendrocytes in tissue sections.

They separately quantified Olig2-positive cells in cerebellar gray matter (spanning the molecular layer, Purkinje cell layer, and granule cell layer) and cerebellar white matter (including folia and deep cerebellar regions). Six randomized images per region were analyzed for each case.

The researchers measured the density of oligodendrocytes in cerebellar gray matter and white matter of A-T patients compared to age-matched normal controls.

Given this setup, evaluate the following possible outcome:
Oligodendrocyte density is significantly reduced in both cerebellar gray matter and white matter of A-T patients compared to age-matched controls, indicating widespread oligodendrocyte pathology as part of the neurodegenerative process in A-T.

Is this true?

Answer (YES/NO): NO